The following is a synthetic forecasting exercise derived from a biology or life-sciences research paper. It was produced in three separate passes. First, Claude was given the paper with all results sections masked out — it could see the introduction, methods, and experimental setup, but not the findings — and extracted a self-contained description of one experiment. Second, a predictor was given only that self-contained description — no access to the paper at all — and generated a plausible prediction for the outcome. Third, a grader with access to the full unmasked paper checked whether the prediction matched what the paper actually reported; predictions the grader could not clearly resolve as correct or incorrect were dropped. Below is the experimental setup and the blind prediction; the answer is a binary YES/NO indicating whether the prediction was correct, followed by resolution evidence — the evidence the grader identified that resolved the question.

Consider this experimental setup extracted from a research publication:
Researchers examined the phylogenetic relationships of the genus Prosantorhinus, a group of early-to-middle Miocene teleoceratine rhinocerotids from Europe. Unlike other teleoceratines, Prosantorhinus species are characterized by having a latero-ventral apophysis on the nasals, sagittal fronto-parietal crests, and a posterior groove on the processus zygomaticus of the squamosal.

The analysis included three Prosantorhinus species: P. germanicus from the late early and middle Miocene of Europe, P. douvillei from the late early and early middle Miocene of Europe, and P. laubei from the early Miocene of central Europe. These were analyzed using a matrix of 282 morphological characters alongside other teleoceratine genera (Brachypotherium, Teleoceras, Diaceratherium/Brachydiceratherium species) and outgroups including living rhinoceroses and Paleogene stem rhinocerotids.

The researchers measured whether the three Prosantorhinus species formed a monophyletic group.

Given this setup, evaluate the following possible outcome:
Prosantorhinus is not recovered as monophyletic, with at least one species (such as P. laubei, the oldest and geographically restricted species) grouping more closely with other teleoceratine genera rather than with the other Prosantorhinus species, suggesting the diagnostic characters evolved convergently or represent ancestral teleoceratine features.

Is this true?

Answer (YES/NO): NO